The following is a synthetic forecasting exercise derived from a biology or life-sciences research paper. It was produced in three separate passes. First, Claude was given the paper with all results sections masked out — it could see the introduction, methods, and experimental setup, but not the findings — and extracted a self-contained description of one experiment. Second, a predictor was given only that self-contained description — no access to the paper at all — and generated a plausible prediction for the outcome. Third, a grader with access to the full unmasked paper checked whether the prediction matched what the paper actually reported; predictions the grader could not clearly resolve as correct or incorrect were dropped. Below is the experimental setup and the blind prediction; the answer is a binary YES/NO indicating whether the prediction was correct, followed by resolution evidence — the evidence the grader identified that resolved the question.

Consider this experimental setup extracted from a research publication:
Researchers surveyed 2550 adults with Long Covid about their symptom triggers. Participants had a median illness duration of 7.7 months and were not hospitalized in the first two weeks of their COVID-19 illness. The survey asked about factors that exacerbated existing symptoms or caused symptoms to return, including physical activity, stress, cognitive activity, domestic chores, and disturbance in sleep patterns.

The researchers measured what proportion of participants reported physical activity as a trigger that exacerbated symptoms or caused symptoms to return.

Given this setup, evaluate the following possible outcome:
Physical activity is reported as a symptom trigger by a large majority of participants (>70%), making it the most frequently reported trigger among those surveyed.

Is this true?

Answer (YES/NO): YES